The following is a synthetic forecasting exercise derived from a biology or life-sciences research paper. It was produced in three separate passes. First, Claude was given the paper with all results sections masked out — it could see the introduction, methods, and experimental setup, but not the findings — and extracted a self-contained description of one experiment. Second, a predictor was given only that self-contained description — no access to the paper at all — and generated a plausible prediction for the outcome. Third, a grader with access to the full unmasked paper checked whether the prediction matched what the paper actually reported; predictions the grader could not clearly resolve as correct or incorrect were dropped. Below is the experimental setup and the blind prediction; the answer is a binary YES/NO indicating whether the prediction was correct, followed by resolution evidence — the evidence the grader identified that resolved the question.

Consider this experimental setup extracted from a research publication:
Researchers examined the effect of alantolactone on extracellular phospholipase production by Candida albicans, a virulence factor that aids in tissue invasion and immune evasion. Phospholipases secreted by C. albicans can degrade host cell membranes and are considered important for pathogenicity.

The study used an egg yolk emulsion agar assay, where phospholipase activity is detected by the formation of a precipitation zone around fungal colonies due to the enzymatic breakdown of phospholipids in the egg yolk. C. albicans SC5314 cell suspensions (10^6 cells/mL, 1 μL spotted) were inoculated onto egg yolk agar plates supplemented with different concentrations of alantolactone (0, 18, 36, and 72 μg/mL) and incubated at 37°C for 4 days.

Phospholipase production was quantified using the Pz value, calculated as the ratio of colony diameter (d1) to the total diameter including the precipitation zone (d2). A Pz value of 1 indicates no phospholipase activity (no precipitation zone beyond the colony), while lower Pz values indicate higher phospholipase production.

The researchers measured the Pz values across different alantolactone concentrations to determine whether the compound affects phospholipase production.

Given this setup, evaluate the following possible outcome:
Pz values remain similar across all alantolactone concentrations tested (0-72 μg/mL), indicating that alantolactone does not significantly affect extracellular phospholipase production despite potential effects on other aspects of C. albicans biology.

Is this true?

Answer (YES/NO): NO